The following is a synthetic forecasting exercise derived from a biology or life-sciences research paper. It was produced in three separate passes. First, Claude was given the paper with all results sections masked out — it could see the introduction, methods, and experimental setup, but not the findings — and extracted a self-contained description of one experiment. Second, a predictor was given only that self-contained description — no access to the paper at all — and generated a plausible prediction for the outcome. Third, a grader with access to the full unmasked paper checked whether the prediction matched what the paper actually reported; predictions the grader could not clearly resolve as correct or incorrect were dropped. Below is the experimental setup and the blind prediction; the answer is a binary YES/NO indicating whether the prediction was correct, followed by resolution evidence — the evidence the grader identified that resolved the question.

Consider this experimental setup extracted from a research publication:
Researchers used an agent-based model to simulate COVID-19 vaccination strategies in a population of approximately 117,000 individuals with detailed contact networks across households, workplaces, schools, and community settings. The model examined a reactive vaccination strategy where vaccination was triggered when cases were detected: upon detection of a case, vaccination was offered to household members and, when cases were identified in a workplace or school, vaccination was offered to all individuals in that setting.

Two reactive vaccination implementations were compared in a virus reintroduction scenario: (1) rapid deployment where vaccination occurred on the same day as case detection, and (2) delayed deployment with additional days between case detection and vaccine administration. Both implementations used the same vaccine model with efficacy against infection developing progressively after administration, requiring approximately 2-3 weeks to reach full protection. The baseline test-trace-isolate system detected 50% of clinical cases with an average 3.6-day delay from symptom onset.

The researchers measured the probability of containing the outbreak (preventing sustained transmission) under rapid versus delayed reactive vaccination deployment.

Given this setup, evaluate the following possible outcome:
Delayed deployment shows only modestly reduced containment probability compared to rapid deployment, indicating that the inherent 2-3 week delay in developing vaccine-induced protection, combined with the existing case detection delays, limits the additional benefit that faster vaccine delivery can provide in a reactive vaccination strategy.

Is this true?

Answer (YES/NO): YES